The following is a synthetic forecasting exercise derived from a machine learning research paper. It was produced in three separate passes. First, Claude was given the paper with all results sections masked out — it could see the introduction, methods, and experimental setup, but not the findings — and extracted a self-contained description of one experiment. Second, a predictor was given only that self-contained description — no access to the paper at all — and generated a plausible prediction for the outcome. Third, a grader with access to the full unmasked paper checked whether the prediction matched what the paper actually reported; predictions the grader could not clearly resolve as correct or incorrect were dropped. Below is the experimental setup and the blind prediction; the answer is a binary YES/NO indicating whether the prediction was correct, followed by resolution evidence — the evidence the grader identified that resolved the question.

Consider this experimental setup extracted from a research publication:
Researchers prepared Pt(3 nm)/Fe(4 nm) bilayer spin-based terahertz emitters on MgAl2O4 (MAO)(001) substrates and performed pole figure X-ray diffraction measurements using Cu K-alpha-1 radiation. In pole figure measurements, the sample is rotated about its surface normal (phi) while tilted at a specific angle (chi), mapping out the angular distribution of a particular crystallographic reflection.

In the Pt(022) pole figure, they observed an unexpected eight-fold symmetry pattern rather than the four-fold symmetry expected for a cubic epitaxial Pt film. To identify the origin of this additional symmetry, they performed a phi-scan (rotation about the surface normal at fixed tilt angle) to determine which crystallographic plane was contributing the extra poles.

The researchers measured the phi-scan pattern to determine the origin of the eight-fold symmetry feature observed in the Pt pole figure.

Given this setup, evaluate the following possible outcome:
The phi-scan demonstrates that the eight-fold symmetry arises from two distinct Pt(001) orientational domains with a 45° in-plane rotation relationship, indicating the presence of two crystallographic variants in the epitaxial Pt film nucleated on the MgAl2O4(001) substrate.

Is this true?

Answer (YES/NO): NO